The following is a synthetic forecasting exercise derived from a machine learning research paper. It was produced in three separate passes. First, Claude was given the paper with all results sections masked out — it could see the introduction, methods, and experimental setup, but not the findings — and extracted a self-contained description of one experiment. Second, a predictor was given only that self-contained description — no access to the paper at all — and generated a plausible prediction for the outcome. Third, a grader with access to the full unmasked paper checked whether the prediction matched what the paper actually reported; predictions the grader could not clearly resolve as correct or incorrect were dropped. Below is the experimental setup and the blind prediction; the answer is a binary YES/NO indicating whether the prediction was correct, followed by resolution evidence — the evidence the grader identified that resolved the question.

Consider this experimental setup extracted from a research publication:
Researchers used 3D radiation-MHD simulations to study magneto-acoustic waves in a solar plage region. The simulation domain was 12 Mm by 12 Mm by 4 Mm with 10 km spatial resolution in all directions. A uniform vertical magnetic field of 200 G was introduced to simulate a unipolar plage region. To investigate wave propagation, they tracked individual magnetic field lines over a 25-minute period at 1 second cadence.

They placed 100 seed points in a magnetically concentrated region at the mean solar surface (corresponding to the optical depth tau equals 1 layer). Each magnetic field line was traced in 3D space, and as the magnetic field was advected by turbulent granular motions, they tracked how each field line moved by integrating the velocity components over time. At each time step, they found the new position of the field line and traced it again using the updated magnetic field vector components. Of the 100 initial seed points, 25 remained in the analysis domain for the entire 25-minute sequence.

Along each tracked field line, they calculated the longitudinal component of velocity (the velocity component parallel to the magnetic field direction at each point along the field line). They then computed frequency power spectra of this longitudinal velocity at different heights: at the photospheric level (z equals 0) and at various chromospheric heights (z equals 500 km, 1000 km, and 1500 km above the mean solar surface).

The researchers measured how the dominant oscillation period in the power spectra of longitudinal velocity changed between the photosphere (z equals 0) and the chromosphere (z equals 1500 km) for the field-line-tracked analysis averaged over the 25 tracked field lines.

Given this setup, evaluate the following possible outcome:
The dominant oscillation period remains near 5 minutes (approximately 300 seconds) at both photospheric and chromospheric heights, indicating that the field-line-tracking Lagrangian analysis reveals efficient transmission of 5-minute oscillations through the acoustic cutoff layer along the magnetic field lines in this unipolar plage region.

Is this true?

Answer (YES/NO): NO